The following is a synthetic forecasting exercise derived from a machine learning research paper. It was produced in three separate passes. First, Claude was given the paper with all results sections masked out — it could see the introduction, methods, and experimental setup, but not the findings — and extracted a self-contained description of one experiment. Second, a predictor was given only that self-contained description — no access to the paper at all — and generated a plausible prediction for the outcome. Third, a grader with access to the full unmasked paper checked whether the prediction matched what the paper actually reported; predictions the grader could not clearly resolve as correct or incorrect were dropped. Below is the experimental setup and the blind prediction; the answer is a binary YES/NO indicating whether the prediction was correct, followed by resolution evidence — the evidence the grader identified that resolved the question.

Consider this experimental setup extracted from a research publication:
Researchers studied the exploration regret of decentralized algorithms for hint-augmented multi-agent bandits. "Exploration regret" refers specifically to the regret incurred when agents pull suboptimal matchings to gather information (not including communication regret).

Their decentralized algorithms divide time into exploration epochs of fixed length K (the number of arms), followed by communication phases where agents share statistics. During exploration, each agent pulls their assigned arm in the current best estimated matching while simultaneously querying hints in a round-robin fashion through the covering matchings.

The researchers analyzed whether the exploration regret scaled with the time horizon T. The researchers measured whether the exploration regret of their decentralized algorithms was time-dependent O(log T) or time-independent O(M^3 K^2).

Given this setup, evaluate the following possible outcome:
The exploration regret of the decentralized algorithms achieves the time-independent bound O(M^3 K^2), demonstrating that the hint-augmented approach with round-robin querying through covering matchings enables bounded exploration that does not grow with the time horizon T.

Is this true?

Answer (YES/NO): YES